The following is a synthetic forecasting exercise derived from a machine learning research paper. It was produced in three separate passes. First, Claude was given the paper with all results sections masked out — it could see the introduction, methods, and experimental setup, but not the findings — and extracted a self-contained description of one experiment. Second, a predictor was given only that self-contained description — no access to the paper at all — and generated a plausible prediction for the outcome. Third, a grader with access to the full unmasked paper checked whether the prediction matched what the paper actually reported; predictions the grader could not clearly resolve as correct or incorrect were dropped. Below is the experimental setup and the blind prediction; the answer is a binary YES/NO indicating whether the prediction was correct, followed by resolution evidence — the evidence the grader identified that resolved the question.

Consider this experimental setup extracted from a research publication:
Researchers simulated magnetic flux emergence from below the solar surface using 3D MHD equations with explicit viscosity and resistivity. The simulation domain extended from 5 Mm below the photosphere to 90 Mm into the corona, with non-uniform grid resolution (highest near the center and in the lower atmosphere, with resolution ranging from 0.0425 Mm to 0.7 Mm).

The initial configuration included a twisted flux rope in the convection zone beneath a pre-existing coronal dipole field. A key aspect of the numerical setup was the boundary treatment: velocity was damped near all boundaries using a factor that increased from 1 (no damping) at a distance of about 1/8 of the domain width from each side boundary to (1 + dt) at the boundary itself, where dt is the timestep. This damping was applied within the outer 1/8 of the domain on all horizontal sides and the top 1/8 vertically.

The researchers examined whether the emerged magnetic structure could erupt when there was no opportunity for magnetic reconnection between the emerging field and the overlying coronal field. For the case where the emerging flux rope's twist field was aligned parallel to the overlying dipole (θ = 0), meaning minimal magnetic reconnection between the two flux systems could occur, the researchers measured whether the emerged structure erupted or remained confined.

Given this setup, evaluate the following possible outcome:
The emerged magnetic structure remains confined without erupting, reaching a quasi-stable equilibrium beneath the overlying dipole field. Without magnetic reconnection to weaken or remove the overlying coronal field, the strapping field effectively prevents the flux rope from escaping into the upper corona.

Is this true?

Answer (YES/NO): YES